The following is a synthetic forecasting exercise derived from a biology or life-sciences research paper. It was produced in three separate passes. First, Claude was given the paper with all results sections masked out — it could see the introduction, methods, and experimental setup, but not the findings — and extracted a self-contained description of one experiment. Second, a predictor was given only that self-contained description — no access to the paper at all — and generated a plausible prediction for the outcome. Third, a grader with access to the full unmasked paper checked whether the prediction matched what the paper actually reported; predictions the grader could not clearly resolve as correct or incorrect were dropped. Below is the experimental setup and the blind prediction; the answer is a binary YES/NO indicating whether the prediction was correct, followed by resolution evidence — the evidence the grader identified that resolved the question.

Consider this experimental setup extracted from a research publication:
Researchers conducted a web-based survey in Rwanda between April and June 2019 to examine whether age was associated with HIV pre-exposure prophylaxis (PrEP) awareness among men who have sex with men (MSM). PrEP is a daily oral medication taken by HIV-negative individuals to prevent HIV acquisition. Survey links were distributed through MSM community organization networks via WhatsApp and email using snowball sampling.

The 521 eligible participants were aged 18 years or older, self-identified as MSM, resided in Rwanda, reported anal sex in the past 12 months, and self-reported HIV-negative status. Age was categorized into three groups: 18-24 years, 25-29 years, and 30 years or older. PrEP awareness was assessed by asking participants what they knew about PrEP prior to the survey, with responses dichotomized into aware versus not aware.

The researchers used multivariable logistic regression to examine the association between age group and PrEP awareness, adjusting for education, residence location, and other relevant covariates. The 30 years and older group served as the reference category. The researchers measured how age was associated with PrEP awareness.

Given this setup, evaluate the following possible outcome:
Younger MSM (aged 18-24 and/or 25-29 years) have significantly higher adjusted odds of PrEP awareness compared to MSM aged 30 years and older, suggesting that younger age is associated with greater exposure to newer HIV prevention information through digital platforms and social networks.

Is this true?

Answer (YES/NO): YES